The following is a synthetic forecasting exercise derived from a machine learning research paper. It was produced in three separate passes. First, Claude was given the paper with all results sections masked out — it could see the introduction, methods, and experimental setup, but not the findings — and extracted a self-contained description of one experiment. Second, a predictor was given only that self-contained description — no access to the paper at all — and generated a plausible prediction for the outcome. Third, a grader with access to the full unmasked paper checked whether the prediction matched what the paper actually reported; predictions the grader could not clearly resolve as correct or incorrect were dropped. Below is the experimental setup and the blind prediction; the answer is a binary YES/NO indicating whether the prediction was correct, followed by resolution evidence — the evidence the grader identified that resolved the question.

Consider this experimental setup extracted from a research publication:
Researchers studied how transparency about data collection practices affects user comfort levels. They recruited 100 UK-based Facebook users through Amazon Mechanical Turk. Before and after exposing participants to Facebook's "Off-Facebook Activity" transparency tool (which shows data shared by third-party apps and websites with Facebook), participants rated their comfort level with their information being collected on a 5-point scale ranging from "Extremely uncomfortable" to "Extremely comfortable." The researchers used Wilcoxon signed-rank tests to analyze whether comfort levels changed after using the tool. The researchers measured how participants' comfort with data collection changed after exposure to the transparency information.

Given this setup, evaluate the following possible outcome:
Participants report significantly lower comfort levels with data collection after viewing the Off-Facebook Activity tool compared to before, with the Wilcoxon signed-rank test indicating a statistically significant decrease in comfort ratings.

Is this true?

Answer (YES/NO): YES